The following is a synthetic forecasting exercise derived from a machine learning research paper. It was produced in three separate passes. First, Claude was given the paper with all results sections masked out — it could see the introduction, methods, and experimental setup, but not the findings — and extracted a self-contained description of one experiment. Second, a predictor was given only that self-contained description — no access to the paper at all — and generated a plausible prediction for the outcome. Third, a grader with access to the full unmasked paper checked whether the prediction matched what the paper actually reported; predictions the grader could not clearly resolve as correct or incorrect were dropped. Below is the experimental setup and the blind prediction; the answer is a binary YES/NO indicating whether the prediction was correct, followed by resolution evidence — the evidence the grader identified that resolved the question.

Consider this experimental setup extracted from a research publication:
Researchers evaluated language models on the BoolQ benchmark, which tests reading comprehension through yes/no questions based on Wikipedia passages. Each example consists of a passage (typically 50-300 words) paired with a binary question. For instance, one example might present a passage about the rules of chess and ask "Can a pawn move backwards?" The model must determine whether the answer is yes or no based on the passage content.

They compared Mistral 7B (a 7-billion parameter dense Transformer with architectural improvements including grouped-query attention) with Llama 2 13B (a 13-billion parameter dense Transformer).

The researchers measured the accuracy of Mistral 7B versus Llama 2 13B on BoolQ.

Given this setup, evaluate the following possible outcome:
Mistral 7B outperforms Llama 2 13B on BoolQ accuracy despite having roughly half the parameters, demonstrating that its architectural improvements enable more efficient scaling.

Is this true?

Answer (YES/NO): YES